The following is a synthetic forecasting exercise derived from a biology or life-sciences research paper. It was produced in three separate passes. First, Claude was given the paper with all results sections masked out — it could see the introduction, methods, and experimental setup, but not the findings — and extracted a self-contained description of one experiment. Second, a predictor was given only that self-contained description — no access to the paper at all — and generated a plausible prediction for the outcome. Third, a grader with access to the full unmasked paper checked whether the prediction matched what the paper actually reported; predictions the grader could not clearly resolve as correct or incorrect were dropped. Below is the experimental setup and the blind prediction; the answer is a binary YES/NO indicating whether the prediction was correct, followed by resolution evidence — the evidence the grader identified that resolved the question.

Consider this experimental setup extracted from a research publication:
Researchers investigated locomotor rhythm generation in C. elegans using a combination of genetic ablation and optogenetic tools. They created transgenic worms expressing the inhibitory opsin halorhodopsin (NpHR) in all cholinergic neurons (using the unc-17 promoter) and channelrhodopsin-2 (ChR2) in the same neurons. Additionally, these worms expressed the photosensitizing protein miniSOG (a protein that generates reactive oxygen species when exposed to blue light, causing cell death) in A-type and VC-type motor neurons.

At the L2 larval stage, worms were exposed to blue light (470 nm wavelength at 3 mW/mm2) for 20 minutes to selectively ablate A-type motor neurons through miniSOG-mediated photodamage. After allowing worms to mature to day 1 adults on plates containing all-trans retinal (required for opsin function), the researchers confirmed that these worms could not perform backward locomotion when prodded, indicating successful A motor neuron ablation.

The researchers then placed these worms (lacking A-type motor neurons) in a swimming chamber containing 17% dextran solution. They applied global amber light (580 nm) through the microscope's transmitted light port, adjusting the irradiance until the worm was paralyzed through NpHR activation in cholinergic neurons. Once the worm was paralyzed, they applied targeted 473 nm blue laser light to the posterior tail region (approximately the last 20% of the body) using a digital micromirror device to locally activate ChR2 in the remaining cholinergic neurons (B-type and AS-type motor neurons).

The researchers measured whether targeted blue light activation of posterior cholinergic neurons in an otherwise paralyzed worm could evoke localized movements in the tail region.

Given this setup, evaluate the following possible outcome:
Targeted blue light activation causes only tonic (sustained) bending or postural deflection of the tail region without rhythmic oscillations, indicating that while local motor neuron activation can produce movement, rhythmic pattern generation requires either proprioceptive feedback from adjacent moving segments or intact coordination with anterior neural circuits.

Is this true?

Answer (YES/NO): NO